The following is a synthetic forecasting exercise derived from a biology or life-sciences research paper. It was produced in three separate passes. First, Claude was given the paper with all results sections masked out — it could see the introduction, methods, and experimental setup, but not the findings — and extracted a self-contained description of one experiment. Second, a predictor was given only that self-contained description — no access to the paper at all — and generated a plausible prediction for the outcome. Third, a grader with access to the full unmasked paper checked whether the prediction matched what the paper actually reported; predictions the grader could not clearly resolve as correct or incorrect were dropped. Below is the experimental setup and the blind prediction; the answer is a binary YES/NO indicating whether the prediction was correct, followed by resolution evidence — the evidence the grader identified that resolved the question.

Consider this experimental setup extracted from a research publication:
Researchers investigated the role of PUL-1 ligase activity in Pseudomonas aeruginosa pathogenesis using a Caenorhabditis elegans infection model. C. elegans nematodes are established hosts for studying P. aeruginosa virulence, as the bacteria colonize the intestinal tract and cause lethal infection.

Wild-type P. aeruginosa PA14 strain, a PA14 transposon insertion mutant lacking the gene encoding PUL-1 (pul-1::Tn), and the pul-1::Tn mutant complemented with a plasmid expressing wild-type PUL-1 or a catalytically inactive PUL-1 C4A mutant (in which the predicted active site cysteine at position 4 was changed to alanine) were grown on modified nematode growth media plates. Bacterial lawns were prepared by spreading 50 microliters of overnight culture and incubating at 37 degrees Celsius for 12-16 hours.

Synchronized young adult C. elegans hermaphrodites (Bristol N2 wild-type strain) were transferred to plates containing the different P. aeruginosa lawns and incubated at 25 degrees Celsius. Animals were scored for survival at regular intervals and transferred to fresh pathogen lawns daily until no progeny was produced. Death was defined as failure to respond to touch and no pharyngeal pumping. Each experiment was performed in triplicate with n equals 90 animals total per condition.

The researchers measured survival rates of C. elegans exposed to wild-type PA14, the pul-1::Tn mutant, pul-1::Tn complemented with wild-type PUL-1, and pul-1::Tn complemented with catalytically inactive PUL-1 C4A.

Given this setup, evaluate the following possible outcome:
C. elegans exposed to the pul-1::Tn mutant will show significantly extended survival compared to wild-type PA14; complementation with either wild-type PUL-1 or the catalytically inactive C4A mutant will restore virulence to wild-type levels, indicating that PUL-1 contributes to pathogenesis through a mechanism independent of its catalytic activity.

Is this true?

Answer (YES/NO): NO